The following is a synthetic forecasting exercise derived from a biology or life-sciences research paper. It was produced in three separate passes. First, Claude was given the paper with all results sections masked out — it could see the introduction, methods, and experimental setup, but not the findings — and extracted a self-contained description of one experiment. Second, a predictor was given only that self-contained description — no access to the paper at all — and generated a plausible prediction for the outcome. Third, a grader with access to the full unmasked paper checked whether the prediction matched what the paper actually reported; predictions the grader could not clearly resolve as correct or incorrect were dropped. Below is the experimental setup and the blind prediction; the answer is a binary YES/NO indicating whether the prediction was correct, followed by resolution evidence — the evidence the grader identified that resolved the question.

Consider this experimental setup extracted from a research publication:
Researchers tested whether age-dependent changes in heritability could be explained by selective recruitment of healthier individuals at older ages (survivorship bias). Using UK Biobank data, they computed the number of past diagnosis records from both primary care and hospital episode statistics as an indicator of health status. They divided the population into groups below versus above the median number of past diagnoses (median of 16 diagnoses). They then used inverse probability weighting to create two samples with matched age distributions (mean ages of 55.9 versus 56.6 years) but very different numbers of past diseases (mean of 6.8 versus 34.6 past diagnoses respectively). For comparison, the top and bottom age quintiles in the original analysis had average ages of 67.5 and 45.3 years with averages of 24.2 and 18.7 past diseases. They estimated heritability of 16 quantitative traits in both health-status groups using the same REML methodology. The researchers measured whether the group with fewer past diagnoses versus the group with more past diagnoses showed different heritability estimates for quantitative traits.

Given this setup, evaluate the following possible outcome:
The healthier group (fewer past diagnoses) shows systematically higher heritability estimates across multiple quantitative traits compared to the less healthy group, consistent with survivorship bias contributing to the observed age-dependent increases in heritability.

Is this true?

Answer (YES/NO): NO